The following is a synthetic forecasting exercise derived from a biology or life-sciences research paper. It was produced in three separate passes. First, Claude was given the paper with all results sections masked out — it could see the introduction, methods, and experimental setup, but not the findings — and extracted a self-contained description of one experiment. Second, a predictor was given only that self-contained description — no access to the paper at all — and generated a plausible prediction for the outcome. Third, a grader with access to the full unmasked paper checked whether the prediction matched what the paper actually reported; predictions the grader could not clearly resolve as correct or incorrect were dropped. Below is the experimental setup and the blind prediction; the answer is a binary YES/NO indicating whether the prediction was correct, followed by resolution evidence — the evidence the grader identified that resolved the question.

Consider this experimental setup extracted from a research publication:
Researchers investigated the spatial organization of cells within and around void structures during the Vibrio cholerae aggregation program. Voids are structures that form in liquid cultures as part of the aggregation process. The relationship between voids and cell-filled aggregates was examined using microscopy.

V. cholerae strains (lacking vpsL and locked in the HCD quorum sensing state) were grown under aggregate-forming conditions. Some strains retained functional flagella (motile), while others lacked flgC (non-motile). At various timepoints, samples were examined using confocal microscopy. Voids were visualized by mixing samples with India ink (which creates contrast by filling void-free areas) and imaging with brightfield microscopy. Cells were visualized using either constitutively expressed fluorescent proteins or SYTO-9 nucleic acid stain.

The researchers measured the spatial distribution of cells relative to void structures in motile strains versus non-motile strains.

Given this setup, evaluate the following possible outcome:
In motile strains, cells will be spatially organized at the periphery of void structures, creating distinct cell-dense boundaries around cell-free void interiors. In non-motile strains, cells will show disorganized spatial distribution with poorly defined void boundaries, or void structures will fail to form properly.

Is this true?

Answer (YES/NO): NO